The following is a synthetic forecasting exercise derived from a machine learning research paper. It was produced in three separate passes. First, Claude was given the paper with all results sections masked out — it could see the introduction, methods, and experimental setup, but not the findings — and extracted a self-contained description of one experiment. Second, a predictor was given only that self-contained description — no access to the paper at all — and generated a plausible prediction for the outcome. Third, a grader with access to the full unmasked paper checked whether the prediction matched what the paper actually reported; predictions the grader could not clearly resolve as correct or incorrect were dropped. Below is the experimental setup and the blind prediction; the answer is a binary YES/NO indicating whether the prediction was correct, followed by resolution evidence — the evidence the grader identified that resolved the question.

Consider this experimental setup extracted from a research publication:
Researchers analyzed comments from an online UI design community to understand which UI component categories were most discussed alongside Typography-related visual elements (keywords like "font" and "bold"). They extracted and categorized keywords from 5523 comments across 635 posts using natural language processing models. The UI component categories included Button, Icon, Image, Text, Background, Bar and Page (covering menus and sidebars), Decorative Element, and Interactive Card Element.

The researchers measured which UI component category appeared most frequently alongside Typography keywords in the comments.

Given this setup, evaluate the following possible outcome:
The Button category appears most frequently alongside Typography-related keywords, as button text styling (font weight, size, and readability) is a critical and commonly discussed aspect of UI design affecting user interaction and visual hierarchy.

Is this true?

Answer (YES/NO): NO